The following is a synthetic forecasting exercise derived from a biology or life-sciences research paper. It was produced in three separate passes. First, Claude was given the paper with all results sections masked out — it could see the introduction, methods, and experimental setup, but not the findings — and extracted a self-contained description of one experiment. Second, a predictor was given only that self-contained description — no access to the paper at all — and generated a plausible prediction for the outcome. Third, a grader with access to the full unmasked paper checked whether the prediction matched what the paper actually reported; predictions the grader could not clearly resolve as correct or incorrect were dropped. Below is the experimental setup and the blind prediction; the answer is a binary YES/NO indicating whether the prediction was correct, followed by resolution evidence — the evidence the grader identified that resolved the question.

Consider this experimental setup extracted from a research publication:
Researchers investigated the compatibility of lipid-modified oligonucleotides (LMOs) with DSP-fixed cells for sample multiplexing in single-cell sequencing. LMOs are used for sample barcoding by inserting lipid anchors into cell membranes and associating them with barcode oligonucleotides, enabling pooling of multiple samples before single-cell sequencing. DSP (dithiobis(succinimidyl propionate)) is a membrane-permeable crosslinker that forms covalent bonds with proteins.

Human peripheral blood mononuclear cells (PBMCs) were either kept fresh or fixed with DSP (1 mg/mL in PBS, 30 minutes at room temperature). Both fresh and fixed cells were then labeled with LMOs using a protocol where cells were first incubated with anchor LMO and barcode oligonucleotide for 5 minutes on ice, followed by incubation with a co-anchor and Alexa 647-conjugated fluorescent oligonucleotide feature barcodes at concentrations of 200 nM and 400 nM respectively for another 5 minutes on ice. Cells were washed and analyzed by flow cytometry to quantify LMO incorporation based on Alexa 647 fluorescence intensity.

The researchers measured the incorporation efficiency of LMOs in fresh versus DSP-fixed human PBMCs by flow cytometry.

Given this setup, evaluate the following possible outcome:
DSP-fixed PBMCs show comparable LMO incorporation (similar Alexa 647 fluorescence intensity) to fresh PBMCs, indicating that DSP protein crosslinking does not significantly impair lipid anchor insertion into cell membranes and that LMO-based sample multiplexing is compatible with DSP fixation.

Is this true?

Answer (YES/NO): NO